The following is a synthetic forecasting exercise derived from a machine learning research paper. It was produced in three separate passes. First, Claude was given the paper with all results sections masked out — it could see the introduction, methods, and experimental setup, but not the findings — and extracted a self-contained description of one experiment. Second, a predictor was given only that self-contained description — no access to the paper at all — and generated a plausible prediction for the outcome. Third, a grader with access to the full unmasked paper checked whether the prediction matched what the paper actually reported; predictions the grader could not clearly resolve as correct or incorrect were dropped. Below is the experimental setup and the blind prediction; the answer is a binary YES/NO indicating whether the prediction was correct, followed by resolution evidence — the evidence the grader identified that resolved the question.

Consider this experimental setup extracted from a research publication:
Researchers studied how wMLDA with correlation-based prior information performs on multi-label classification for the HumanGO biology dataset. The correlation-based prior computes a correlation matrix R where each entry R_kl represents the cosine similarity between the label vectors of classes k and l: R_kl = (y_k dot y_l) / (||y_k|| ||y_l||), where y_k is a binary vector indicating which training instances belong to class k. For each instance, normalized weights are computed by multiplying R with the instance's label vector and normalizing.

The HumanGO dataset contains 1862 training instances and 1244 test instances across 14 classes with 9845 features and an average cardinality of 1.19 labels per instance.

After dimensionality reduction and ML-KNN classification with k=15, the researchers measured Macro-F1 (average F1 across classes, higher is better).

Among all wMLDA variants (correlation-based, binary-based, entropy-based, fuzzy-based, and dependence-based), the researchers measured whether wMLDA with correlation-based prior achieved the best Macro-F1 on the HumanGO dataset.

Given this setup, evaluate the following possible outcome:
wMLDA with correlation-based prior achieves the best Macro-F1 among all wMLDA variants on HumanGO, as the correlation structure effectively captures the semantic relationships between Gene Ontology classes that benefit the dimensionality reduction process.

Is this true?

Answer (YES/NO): NO